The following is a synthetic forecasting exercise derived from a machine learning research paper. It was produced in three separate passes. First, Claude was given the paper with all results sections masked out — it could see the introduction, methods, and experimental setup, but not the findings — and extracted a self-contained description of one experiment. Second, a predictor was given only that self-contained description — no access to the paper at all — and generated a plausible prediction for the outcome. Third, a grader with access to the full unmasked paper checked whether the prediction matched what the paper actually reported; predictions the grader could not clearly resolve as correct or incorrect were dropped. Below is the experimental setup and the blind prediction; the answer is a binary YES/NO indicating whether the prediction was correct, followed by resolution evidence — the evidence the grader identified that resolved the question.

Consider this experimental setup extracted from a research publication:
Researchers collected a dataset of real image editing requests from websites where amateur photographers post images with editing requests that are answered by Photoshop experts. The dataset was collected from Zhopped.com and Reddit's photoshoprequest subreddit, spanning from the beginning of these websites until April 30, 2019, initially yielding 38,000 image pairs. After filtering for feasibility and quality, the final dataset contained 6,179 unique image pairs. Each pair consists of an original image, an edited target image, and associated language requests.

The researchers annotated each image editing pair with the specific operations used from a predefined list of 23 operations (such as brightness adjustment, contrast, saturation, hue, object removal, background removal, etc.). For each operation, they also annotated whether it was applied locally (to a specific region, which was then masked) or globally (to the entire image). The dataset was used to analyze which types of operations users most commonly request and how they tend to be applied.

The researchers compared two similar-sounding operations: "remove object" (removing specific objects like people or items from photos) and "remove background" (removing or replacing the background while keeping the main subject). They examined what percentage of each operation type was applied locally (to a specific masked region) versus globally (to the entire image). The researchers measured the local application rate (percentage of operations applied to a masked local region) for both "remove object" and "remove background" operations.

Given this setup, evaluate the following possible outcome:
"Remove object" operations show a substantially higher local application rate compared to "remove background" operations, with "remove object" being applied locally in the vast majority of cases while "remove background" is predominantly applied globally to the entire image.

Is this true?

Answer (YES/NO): NO